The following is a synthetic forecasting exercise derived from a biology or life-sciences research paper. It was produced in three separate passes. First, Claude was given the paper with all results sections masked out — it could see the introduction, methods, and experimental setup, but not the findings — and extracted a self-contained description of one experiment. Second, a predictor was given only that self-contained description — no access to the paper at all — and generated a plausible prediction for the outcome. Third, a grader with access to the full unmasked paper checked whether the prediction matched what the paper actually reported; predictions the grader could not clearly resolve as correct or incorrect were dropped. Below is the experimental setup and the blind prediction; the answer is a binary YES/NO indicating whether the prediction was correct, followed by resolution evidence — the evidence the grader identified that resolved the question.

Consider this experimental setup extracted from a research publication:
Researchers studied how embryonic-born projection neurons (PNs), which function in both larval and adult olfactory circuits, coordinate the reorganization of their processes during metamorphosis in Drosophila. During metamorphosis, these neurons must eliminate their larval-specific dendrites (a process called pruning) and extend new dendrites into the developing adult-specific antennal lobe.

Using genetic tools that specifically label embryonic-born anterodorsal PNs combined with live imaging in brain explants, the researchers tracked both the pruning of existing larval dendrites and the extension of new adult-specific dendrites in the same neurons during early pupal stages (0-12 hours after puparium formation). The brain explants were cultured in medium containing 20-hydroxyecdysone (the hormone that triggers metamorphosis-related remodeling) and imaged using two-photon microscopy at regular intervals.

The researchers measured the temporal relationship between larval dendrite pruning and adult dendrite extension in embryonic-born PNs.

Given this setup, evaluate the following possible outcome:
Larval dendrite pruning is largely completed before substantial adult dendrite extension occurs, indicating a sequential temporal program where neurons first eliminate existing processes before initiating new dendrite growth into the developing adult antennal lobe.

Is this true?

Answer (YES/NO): NO